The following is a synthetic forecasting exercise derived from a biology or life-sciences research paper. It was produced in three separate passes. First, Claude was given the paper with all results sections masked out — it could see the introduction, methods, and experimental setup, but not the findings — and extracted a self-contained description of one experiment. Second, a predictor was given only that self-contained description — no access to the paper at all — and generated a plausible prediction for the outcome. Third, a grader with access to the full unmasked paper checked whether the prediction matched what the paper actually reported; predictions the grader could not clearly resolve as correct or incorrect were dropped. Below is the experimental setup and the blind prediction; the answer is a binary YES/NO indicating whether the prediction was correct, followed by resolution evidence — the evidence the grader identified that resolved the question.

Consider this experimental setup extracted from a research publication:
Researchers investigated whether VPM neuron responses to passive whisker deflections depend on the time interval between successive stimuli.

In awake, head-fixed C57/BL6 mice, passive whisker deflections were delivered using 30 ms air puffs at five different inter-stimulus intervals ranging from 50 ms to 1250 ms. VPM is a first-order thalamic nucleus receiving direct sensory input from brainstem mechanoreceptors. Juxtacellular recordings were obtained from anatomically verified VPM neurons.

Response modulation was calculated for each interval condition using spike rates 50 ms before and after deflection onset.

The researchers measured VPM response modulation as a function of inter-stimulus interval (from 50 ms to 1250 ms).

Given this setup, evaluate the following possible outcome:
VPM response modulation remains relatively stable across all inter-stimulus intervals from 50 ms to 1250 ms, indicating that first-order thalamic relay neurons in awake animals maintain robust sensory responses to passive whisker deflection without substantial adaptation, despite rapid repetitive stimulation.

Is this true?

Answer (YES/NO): NO